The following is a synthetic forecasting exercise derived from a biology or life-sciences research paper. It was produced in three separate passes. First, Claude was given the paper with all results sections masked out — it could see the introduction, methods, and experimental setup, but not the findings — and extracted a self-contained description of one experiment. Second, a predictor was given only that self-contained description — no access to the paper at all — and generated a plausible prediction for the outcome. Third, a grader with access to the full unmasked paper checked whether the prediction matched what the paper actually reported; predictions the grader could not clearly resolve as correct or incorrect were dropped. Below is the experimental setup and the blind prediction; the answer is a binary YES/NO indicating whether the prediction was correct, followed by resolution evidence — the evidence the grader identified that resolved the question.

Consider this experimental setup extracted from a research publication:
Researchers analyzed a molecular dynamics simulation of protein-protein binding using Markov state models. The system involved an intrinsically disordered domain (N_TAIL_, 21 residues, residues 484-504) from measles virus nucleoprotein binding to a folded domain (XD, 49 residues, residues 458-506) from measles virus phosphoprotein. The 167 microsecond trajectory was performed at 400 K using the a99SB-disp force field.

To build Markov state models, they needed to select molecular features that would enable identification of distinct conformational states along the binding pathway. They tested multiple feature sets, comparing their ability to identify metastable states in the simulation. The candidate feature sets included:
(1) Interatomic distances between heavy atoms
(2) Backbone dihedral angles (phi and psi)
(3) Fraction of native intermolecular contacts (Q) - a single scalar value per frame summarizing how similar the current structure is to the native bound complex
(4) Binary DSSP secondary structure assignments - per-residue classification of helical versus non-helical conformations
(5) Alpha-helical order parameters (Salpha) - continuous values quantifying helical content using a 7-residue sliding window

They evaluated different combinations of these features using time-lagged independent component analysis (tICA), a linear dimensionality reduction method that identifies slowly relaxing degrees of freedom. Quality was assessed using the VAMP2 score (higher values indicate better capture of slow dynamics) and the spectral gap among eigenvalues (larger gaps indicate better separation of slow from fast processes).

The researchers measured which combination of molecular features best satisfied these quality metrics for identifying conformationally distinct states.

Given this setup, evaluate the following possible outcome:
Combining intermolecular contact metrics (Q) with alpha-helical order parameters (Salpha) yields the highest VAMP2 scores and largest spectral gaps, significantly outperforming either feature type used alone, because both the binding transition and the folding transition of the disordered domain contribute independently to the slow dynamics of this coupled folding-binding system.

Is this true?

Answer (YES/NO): NO